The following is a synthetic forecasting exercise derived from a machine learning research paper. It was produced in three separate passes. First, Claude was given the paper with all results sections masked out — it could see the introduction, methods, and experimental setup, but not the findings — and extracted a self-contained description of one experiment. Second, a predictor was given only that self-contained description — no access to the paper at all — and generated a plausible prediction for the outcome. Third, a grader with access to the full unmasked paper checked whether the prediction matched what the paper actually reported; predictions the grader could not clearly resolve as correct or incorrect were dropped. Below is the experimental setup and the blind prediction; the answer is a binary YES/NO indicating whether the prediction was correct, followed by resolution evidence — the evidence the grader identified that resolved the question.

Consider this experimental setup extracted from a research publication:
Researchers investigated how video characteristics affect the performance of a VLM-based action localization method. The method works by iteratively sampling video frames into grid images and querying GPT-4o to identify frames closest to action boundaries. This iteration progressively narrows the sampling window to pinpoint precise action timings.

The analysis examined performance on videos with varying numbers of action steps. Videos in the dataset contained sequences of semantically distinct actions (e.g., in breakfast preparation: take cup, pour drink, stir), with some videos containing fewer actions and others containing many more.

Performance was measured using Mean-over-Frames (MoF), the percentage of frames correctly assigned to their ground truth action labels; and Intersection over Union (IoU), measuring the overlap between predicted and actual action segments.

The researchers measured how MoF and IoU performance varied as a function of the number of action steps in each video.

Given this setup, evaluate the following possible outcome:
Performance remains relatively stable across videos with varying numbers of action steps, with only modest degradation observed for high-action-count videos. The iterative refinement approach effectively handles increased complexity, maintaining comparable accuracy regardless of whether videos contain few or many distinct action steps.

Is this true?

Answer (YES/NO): NO